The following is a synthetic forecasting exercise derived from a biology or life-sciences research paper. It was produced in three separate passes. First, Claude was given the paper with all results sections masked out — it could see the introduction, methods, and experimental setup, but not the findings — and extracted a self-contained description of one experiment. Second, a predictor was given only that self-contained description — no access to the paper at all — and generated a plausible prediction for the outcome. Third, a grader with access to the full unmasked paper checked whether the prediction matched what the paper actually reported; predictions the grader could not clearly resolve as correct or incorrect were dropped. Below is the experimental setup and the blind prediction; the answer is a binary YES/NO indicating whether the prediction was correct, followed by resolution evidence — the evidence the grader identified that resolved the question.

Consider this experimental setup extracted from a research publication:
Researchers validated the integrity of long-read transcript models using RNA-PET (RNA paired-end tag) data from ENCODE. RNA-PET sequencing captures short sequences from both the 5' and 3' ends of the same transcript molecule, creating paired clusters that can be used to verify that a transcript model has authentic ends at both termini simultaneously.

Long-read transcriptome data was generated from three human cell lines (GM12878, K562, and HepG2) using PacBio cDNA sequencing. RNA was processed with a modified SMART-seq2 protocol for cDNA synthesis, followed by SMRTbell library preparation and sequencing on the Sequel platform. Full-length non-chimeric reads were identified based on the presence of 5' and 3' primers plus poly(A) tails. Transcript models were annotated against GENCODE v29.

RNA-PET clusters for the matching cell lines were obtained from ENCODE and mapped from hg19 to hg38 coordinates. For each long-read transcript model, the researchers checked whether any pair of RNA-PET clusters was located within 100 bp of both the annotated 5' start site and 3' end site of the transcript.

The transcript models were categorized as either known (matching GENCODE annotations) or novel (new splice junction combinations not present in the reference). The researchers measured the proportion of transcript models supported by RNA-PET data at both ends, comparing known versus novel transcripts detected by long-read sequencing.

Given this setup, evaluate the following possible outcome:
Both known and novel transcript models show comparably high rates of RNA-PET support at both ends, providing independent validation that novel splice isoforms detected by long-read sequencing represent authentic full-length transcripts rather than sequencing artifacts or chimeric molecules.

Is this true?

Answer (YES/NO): NO